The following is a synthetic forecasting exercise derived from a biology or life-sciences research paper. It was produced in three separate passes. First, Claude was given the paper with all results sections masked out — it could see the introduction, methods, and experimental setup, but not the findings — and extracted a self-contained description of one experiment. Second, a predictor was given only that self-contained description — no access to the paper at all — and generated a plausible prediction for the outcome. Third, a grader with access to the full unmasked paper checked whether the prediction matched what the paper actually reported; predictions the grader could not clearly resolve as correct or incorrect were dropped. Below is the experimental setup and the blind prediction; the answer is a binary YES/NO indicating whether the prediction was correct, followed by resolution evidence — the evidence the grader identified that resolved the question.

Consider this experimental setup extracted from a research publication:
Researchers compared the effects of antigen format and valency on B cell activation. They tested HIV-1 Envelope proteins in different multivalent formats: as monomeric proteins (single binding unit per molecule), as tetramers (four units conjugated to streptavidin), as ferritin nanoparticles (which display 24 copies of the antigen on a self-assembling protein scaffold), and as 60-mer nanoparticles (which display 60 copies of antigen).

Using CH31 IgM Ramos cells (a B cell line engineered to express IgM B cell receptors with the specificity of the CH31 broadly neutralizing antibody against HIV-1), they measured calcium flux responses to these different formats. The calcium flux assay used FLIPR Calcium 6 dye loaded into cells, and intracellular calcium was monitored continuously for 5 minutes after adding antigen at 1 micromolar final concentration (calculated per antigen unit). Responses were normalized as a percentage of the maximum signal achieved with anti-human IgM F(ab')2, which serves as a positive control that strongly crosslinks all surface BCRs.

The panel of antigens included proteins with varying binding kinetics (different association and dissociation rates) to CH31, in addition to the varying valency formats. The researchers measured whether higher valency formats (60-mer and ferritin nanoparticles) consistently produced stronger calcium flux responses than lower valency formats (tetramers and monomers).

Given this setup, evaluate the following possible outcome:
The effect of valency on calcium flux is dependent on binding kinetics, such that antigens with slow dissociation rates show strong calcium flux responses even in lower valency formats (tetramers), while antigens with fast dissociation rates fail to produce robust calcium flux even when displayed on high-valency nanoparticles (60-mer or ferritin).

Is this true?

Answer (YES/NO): NO